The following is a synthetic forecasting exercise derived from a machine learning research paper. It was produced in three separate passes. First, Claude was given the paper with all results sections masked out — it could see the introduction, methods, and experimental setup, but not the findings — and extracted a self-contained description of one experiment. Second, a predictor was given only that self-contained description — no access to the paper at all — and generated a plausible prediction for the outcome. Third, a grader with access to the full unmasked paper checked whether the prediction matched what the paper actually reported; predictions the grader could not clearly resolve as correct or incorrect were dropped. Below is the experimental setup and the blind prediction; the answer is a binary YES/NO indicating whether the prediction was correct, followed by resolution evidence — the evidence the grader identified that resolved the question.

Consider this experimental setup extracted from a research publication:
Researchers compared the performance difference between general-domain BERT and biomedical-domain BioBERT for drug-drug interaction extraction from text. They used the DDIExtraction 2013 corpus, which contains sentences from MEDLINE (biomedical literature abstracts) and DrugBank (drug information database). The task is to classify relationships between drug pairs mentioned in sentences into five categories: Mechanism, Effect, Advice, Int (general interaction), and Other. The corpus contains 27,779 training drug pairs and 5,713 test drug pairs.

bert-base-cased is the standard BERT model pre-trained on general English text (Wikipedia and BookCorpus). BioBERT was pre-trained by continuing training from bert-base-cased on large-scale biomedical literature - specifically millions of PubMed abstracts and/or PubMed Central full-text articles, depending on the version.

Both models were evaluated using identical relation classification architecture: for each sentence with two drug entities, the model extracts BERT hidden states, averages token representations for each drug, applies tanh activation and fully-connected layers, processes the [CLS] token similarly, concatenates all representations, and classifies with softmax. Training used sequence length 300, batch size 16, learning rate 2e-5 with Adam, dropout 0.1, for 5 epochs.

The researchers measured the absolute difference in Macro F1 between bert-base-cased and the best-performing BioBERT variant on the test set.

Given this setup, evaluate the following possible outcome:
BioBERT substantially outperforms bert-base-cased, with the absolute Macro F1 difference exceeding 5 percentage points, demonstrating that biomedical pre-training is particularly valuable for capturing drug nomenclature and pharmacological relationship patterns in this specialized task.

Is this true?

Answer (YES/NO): NO